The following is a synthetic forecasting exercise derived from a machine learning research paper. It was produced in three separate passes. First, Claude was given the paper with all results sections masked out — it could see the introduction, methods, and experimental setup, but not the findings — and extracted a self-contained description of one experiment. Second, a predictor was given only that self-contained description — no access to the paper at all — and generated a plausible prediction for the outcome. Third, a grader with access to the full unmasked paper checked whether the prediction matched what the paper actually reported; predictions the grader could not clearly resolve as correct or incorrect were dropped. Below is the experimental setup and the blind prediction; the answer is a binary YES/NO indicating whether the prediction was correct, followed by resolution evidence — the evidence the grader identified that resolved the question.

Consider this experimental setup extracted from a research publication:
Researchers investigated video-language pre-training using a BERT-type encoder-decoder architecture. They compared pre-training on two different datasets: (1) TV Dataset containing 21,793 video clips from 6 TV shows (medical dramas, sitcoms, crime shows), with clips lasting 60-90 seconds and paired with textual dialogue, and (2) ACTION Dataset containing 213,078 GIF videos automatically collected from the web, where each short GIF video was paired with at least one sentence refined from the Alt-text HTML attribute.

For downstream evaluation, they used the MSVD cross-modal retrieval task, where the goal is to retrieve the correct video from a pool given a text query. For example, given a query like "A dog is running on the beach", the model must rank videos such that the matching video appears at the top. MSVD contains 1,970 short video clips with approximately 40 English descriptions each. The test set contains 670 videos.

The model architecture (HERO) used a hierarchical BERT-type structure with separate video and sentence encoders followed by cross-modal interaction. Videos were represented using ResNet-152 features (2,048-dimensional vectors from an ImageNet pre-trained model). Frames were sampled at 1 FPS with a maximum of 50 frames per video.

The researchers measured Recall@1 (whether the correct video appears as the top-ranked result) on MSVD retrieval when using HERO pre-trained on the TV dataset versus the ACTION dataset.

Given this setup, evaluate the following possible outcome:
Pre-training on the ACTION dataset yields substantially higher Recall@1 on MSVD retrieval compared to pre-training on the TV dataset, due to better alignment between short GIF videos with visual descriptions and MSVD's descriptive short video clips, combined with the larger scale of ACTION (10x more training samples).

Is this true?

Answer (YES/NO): YES